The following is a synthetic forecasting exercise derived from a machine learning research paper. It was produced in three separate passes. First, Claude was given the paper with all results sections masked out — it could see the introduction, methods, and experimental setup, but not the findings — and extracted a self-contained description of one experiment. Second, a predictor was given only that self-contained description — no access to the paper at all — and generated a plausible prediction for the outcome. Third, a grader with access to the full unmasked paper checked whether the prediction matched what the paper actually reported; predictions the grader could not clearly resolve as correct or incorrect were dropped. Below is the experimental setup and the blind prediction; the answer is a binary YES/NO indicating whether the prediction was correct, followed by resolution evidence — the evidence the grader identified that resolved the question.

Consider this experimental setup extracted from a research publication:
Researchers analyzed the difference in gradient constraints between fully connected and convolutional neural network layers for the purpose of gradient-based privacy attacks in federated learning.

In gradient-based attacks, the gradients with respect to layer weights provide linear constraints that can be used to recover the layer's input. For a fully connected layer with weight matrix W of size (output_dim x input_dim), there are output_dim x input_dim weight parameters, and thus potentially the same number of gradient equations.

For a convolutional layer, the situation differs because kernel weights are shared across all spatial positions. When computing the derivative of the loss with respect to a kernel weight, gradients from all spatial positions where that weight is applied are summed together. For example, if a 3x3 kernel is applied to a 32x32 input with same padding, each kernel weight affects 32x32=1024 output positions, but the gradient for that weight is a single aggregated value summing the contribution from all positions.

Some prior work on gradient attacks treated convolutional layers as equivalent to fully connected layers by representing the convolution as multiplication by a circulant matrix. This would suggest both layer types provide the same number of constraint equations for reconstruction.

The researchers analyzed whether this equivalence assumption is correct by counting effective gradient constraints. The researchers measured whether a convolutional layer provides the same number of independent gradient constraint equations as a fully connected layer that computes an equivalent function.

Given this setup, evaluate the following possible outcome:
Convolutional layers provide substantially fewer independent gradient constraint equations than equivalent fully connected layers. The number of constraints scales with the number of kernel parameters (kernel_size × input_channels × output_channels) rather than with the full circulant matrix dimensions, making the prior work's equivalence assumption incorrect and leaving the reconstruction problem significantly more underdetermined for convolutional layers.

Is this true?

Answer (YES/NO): YES